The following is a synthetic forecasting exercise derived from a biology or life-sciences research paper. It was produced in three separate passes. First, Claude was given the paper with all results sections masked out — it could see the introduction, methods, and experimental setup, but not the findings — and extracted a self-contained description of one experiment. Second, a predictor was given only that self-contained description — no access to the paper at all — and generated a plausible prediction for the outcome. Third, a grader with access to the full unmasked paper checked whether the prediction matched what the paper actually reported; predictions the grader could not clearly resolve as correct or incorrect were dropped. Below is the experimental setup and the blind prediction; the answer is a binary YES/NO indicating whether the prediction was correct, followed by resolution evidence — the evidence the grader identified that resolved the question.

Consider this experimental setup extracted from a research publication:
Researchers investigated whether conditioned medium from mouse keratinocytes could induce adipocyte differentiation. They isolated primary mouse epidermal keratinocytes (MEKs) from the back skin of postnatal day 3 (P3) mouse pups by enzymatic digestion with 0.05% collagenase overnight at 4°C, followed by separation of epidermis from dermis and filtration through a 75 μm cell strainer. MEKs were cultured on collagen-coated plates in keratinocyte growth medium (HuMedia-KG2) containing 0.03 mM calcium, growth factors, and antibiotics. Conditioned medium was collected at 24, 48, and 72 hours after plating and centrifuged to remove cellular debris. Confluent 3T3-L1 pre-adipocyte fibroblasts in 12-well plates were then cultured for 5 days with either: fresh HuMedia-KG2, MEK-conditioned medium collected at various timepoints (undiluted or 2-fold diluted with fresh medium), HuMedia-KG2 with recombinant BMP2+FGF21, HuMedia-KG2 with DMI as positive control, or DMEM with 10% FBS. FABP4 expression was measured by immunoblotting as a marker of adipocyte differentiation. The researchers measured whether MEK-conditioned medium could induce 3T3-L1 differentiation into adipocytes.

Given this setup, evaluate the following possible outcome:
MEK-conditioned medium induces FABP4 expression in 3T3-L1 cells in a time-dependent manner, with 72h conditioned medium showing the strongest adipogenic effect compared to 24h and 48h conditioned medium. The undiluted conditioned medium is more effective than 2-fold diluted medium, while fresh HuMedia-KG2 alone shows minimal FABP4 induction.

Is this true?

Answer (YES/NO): NO